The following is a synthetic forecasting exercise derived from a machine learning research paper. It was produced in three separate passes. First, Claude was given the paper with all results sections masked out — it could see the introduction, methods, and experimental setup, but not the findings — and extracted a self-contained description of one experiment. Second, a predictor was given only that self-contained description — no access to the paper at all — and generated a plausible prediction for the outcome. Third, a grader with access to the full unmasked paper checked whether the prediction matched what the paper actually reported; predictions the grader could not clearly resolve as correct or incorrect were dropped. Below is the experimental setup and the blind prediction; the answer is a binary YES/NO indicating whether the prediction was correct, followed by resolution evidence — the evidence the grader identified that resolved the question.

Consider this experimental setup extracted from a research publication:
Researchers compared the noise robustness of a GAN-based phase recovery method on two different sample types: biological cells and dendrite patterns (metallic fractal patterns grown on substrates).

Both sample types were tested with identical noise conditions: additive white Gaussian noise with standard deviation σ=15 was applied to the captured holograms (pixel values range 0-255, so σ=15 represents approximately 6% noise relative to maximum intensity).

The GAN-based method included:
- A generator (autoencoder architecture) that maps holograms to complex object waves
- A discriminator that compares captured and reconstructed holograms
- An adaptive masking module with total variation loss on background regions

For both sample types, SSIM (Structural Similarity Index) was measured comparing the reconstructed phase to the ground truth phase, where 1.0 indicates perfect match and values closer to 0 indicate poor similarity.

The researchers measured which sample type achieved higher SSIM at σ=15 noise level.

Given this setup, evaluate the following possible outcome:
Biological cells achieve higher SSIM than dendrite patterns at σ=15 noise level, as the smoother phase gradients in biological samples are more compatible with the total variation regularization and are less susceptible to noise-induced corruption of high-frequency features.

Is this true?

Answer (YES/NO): NO